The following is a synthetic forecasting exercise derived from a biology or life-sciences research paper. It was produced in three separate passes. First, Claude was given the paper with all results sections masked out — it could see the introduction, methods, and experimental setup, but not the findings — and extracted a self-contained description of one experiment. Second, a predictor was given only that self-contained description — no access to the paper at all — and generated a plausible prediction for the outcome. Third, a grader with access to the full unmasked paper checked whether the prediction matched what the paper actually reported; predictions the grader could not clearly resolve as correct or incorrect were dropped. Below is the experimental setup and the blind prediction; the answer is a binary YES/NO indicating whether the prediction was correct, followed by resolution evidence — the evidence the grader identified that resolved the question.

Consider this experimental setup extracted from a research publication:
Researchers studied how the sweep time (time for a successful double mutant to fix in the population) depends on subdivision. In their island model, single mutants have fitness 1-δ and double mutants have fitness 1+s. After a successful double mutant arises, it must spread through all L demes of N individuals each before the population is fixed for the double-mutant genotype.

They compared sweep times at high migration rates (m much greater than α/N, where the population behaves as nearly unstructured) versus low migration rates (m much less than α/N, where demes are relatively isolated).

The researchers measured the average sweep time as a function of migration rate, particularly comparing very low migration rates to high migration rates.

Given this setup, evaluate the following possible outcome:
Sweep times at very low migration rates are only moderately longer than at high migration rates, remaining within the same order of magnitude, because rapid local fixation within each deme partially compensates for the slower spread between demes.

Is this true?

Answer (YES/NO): NO